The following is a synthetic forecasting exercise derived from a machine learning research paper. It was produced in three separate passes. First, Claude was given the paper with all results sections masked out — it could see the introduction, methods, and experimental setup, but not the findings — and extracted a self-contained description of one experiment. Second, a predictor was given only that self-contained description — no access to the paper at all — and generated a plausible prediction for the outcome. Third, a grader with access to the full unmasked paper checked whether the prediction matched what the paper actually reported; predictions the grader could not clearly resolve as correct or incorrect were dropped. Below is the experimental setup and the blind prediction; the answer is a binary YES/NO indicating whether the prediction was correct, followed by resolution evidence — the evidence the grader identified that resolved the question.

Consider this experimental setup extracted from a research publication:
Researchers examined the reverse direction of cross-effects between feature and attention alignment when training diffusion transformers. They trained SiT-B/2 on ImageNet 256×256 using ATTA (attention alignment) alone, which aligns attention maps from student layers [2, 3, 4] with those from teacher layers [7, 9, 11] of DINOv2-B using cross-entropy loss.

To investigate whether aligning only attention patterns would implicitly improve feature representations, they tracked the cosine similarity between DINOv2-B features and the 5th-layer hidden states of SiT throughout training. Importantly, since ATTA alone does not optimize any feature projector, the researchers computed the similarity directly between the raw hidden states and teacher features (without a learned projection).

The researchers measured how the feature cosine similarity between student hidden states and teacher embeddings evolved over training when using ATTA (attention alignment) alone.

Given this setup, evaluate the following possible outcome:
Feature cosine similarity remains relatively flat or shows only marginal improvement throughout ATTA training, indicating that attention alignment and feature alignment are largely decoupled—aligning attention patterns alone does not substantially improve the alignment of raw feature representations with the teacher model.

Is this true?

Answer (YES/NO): NO